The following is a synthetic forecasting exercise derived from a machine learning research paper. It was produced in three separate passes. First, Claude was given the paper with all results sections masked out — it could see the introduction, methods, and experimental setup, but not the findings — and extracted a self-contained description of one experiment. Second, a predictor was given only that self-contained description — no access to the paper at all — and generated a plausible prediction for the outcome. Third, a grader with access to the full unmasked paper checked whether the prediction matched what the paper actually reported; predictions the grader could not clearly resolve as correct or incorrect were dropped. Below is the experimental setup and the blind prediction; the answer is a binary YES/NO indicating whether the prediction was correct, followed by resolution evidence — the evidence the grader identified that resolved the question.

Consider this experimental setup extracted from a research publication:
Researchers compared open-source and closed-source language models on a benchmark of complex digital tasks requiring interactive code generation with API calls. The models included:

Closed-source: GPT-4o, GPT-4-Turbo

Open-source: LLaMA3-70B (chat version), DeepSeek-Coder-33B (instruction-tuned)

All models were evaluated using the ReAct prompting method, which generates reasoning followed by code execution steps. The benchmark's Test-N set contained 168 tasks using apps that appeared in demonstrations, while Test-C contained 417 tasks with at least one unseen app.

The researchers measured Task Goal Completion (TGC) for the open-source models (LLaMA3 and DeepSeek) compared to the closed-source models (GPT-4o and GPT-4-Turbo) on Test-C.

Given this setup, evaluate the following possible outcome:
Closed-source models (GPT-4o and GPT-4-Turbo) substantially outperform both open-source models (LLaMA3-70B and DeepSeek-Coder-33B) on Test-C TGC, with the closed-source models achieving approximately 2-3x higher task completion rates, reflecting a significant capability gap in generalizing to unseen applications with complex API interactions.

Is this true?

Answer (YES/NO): NO